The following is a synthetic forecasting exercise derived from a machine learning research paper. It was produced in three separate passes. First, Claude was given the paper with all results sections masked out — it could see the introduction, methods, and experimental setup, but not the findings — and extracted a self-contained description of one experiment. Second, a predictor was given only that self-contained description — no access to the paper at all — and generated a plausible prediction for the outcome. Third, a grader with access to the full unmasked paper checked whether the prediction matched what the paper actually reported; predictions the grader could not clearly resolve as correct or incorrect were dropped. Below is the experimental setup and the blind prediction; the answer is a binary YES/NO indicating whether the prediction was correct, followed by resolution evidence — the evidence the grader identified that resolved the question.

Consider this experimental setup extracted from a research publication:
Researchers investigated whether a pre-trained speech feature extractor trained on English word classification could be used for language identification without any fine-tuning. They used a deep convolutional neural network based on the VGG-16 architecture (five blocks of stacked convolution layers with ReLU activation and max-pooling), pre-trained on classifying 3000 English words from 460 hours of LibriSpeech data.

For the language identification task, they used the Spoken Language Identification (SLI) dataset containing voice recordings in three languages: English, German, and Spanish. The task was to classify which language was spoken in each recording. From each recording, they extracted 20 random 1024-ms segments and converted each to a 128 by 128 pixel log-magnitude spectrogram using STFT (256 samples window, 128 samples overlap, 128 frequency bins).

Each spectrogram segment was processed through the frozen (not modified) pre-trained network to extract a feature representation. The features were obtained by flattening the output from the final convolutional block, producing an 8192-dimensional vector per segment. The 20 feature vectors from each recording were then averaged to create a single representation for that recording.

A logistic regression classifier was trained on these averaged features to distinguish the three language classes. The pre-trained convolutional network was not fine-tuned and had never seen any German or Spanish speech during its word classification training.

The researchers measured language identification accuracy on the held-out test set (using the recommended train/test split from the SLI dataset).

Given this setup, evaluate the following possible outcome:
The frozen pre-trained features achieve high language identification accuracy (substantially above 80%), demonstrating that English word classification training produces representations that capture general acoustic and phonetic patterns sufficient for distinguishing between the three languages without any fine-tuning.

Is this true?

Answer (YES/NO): YES